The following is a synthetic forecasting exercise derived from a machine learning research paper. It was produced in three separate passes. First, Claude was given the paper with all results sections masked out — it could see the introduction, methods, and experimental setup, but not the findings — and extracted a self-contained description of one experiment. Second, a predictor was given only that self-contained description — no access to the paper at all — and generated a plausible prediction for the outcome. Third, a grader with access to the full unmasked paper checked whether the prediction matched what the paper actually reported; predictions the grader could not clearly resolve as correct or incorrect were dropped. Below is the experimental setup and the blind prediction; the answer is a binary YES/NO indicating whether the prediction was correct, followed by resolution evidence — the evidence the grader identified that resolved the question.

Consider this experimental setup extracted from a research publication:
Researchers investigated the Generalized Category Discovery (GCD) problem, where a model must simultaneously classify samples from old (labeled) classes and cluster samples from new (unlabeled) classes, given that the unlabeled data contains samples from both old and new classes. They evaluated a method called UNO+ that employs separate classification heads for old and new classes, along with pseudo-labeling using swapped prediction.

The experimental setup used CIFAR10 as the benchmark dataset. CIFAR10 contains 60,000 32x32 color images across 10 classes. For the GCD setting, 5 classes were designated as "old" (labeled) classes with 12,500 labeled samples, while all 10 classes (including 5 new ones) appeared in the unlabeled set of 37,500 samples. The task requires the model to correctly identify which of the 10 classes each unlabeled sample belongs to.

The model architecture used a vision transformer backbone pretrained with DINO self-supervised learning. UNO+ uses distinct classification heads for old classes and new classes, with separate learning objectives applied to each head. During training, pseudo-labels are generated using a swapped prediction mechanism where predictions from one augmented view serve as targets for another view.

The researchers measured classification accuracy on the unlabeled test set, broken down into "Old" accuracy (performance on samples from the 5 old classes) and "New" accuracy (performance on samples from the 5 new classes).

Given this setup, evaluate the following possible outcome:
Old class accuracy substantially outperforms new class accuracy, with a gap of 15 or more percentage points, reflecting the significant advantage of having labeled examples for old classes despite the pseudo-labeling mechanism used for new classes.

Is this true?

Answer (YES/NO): YES